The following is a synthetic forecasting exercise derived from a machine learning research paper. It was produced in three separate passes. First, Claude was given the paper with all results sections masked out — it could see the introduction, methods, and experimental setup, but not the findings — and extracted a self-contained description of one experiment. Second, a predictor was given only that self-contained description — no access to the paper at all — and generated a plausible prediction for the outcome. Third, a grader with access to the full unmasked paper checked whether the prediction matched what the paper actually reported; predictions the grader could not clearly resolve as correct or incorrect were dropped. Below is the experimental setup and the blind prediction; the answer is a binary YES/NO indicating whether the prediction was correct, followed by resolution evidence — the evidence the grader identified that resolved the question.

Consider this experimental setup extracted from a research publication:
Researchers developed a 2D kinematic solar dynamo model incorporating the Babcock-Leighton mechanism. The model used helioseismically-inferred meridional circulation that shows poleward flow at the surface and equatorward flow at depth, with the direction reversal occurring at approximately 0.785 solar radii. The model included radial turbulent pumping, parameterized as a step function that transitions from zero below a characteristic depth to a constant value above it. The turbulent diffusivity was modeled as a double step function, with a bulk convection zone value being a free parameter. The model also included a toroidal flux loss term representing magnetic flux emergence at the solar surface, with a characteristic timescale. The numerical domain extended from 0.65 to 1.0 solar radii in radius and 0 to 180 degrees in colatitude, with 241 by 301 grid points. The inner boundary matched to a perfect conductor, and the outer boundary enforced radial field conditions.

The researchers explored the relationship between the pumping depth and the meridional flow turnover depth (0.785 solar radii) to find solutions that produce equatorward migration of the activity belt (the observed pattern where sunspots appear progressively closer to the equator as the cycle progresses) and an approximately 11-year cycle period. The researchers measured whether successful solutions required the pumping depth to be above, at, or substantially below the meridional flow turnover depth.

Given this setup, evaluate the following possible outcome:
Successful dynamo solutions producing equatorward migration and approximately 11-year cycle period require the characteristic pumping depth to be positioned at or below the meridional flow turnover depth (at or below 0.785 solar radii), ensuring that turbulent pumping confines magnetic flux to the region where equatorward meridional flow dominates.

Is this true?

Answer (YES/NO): YES